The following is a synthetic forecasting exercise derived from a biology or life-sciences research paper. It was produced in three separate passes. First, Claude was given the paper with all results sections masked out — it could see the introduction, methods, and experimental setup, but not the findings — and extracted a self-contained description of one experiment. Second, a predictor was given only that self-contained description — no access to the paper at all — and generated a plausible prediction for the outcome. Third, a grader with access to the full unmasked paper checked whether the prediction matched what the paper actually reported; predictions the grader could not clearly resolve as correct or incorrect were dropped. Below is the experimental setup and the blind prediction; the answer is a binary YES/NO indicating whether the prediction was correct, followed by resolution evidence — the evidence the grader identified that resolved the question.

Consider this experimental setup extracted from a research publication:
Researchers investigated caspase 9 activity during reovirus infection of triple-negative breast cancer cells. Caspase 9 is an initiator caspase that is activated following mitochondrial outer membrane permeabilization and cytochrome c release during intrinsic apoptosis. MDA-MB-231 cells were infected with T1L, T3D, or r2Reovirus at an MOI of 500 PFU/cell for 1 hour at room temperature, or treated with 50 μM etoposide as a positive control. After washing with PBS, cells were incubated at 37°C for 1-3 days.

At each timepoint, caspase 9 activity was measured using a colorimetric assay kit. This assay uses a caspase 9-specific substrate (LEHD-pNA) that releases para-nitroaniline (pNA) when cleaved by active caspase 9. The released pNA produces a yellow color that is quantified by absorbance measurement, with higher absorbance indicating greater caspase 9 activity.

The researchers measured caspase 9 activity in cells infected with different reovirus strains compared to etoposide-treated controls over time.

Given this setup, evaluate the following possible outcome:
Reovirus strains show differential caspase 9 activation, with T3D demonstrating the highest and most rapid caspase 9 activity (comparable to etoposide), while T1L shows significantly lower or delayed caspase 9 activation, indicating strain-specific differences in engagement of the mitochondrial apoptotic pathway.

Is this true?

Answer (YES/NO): NO